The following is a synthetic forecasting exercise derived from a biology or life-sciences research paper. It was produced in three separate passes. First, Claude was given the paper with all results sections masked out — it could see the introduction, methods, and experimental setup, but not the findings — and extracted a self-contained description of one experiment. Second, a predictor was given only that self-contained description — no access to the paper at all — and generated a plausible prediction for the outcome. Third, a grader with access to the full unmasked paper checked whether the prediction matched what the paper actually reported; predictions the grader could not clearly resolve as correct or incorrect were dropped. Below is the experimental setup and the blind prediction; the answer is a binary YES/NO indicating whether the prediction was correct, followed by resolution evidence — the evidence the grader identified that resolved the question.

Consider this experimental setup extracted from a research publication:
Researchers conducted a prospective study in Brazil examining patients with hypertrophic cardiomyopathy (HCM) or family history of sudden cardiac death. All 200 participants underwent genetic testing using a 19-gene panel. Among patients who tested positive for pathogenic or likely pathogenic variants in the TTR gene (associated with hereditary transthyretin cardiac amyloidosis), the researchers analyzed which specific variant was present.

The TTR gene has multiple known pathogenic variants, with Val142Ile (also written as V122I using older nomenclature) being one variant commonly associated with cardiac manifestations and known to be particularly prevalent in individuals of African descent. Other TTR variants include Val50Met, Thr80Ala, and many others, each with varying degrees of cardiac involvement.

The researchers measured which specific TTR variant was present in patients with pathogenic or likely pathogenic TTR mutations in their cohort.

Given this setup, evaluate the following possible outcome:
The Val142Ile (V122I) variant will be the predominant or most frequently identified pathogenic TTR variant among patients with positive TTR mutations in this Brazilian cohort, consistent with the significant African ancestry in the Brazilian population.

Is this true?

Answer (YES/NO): YES